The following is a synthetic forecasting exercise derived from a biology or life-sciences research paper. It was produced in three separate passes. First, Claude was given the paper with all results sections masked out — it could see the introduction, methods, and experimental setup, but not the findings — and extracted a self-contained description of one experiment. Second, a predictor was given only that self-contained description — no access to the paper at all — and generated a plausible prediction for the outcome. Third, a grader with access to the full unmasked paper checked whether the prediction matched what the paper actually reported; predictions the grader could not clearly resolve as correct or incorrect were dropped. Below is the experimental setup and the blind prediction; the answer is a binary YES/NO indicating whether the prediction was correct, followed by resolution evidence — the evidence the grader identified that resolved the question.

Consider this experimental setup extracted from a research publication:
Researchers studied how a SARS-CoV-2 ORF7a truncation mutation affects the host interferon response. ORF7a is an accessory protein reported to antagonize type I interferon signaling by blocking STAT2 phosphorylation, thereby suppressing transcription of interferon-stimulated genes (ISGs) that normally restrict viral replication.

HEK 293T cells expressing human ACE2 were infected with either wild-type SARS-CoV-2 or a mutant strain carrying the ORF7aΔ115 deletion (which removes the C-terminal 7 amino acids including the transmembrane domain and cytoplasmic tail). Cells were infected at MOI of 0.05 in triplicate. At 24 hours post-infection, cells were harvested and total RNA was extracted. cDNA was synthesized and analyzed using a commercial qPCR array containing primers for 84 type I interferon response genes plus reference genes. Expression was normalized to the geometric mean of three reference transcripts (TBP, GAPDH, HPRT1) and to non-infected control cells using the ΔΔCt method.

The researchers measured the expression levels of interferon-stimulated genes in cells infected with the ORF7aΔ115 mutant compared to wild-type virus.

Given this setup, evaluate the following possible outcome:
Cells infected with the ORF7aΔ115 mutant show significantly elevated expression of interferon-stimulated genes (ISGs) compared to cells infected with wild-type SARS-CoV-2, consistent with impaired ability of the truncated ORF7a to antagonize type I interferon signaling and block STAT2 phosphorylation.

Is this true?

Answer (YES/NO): YES